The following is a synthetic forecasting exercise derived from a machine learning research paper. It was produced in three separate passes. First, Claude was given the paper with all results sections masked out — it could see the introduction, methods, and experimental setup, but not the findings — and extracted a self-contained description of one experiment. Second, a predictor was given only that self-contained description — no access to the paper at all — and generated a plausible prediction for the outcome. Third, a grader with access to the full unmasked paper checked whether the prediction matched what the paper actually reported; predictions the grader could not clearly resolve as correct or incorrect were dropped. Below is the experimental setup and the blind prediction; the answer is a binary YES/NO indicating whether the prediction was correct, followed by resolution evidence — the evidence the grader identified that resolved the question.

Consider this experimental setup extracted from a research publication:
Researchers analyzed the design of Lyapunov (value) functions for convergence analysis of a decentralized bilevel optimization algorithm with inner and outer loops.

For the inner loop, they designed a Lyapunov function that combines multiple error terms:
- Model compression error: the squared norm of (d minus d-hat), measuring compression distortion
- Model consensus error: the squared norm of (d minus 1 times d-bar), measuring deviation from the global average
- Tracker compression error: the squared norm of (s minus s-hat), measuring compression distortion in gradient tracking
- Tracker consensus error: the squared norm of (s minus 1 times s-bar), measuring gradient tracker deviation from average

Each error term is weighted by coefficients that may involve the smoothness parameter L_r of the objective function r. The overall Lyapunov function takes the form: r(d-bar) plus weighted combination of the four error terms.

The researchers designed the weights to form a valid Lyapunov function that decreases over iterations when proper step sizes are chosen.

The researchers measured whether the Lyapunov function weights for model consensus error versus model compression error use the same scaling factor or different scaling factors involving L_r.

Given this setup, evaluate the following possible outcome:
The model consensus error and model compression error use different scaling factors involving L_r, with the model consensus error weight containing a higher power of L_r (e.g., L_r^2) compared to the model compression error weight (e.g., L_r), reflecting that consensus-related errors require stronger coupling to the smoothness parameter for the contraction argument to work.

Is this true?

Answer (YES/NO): NO